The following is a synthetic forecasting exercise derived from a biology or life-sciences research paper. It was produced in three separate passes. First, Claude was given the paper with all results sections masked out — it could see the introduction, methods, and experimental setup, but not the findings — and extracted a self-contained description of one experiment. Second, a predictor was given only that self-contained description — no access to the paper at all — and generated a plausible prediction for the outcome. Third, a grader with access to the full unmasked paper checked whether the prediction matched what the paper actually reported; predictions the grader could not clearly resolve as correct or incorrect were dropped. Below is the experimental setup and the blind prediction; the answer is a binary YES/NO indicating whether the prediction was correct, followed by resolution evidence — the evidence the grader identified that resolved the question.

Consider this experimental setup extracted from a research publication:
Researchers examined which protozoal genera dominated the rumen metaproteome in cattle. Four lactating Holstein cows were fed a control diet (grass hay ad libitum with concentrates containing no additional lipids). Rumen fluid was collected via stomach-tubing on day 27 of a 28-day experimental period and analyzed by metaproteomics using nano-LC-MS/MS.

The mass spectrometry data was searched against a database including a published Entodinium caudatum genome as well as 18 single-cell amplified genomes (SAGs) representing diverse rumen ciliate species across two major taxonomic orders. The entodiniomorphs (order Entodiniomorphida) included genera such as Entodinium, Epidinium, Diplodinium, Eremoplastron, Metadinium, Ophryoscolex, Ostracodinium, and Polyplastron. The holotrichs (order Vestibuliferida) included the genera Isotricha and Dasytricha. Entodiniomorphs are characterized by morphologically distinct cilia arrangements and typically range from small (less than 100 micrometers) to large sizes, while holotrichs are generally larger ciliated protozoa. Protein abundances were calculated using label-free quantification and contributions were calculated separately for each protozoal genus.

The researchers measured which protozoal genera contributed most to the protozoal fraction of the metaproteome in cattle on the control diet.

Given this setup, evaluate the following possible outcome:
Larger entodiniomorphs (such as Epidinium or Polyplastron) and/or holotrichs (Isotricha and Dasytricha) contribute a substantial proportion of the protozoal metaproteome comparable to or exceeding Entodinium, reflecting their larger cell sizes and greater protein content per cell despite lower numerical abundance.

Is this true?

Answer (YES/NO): YES